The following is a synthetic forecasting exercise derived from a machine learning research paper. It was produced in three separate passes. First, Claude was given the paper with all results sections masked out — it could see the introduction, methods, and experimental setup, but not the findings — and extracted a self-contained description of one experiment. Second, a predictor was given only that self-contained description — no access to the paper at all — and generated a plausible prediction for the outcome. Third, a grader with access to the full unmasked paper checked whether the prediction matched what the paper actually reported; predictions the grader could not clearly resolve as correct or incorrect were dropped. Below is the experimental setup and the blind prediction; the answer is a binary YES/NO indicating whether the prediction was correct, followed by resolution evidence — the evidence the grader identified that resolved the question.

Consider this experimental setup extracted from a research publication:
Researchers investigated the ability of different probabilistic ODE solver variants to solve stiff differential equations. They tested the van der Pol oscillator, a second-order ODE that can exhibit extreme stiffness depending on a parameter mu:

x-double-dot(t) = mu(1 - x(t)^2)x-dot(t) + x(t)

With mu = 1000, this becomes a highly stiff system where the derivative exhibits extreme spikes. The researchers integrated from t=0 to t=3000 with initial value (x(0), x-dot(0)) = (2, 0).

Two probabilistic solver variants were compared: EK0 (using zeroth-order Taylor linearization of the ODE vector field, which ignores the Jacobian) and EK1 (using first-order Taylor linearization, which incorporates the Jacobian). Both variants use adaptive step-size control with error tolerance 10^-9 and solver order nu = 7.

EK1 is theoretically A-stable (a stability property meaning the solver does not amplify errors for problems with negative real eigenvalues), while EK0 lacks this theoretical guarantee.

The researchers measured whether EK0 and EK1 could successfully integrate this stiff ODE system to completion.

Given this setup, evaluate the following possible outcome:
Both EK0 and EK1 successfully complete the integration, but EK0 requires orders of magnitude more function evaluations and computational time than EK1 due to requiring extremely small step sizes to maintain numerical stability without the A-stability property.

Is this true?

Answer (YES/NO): NO